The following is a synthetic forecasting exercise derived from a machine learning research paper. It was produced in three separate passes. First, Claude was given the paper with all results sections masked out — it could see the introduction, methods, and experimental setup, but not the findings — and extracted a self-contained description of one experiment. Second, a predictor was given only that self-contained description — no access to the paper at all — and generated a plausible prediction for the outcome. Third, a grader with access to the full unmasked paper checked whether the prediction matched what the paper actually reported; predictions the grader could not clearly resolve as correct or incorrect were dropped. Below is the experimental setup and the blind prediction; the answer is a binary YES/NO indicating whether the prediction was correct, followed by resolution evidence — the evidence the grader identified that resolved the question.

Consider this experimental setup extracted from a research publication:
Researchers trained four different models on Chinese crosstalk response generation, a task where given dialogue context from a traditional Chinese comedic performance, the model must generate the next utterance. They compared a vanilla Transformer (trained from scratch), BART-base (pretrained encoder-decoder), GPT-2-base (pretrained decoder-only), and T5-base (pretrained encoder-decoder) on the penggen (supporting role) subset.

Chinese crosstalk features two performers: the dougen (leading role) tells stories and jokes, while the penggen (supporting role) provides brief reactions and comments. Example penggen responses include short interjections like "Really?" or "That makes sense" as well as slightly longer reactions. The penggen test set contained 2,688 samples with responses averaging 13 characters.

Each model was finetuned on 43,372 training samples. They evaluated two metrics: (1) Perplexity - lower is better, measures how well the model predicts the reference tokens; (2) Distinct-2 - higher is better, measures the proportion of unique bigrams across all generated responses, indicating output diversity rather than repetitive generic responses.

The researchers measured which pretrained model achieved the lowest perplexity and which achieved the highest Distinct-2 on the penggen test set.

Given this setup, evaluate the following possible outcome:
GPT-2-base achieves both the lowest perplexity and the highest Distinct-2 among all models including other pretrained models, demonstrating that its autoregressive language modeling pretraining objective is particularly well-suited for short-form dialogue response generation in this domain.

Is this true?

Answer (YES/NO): NO